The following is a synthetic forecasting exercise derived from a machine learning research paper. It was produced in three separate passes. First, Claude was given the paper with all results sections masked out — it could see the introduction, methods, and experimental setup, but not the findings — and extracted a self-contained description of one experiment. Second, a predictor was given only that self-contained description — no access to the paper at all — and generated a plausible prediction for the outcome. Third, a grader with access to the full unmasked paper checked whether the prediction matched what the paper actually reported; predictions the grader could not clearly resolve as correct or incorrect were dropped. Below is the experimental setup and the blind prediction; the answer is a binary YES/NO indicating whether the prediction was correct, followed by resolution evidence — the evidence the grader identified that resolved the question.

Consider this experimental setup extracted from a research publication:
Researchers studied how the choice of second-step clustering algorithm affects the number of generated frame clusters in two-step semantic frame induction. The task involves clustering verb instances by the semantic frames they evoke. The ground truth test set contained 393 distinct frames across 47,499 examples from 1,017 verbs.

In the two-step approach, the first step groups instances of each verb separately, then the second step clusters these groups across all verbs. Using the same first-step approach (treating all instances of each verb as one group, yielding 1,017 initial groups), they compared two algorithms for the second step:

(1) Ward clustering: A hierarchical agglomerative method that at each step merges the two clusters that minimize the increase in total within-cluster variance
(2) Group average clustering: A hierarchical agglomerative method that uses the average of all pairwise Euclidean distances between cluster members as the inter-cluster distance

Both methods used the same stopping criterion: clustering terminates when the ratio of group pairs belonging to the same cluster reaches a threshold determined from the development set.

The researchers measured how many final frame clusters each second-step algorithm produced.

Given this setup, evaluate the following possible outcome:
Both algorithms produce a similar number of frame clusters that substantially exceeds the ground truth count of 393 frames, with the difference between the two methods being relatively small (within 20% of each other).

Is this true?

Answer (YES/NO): NO